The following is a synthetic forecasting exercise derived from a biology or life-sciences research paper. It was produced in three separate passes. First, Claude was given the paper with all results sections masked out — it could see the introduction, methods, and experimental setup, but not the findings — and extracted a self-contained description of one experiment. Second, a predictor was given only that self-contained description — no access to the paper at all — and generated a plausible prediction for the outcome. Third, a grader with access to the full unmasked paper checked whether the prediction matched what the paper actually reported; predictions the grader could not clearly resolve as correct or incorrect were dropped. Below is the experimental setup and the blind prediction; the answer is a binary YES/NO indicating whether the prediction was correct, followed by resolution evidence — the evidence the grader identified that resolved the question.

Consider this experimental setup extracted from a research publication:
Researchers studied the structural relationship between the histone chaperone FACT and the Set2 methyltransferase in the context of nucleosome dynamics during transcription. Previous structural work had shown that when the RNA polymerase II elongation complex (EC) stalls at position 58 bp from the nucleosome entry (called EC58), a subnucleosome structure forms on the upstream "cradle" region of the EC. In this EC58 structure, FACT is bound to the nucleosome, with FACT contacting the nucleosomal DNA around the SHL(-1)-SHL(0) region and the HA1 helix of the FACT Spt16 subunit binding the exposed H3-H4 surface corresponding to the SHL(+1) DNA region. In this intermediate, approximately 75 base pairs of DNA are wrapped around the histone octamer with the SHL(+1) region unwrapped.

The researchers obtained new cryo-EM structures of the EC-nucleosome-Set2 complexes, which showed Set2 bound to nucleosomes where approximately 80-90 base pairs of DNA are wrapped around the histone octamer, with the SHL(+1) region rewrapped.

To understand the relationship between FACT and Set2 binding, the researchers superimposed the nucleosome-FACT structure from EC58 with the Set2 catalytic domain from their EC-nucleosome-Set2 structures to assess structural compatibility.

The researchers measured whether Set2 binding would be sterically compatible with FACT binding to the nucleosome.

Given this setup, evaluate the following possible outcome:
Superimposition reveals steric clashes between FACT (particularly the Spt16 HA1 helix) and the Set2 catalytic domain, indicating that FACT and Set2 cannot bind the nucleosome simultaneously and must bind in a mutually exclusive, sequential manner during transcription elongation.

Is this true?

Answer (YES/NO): NO